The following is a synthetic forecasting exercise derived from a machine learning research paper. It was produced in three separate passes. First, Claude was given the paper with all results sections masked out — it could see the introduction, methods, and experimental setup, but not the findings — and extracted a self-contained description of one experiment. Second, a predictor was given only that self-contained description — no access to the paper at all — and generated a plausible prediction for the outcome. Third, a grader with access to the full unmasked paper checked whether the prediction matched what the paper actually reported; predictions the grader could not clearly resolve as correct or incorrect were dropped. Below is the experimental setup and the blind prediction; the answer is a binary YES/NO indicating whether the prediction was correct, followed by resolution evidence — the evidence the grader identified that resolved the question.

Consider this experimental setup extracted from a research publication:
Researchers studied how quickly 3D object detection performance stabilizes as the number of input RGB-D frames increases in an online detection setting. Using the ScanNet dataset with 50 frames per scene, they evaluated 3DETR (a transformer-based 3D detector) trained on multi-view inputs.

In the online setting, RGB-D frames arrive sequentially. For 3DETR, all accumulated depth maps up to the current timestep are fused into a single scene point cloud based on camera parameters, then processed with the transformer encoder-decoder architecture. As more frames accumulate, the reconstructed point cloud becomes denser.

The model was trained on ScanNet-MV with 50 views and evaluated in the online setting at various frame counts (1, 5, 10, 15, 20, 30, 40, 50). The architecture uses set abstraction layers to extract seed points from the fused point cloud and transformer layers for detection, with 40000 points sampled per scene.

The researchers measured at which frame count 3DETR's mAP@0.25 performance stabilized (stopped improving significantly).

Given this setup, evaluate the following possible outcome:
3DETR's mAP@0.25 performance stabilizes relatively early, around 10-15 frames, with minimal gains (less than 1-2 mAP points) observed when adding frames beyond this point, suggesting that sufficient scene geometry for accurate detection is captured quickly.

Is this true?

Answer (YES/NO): NO